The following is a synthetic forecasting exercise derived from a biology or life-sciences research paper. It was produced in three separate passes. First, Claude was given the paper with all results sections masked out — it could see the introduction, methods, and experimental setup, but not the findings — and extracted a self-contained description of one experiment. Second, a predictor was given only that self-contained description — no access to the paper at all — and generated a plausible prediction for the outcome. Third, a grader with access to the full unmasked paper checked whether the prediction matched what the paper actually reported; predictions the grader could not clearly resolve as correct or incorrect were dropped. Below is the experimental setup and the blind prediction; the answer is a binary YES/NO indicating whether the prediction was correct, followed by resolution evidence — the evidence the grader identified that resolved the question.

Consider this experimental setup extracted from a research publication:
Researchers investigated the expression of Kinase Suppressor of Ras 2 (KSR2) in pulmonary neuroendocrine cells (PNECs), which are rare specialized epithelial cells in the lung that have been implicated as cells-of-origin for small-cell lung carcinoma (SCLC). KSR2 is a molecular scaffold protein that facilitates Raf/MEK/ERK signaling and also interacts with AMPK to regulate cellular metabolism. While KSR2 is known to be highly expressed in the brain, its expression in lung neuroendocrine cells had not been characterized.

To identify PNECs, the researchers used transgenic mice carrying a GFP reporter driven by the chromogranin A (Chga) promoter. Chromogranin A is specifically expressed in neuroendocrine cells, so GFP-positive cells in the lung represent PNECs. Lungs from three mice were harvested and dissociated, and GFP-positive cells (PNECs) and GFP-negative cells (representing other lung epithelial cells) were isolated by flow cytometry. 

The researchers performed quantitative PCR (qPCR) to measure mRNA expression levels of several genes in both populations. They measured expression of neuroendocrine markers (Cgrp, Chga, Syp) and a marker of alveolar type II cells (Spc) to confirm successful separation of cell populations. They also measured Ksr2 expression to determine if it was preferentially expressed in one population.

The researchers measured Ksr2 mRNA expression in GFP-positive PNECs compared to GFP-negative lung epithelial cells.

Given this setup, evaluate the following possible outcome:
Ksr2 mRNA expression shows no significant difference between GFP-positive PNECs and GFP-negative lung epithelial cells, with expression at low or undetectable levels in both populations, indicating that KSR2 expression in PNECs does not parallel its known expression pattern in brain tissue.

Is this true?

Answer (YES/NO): NO